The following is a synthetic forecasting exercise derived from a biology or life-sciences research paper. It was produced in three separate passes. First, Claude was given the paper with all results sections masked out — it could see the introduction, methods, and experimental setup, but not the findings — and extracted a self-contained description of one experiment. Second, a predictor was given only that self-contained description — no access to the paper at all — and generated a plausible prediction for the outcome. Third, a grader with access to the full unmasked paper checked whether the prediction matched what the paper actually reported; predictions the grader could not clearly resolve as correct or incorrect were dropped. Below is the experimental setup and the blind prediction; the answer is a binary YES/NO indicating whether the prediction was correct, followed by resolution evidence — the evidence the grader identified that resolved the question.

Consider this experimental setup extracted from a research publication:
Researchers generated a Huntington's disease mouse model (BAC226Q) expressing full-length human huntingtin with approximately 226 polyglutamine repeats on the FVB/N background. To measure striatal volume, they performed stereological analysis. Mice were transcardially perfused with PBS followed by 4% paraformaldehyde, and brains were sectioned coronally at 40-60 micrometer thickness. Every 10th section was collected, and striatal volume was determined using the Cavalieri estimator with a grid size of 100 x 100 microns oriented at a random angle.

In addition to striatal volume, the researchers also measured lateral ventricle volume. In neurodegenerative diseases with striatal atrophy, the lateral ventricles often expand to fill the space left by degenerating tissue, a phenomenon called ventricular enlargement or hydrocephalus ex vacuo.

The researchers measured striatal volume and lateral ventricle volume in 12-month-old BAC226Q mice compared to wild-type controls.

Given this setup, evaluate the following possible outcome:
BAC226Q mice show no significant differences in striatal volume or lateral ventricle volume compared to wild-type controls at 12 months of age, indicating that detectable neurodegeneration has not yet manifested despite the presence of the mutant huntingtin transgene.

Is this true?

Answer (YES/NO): NO